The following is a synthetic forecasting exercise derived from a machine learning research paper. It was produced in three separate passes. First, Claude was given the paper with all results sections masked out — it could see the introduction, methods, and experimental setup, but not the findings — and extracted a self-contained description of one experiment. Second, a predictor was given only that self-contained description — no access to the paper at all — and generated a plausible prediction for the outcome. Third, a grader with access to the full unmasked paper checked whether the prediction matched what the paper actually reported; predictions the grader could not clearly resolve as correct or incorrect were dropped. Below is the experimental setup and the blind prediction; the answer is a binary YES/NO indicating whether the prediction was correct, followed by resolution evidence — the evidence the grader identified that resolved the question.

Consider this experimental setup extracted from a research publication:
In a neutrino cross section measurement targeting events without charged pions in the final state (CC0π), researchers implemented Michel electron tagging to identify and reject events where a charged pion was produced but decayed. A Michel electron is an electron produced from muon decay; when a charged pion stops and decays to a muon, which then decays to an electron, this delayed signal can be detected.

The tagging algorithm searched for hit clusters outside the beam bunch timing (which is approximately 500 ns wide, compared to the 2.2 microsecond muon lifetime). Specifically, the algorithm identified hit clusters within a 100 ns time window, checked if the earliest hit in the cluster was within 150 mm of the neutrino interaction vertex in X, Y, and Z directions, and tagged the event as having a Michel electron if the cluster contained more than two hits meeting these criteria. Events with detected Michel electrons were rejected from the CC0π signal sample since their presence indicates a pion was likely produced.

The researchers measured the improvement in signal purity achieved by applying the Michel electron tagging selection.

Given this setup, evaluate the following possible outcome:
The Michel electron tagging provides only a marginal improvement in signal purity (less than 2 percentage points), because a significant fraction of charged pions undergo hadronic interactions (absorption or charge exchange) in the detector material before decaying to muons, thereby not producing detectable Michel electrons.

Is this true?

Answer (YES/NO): NO